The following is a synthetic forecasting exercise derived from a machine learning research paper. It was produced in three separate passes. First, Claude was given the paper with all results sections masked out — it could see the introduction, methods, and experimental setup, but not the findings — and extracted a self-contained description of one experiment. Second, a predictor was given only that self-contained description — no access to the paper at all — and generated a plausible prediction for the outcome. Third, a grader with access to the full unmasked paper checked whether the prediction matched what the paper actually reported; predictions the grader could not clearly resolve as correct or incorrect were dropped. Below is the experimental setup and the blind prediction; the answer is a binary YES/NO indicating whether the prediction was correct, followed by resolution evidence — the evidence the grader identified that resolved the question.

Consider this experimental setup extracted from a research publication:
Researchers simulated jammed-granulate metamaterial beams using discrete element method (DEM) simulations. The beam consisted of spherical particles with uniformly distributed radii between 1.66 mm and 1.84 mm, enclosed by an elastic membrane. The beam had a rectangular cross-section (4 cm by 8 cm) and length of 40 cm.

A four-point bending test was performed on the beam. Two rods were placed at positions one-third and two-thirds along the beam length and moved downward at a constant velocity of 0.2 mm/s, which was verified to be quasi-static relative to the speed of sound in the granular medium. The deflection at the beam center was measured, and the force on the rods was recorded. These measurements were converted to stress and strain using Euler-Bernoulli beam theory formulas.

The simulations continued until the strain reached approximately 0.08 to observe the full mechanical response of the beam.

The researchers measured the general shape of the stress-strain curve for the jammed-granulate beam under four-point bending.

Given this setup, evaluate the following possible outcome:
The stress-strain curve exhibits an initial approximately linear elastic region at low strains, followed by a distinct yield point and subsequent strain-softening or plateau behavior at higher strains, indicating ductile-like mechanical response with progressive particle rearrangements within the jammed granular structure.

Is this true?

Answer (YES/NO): NO